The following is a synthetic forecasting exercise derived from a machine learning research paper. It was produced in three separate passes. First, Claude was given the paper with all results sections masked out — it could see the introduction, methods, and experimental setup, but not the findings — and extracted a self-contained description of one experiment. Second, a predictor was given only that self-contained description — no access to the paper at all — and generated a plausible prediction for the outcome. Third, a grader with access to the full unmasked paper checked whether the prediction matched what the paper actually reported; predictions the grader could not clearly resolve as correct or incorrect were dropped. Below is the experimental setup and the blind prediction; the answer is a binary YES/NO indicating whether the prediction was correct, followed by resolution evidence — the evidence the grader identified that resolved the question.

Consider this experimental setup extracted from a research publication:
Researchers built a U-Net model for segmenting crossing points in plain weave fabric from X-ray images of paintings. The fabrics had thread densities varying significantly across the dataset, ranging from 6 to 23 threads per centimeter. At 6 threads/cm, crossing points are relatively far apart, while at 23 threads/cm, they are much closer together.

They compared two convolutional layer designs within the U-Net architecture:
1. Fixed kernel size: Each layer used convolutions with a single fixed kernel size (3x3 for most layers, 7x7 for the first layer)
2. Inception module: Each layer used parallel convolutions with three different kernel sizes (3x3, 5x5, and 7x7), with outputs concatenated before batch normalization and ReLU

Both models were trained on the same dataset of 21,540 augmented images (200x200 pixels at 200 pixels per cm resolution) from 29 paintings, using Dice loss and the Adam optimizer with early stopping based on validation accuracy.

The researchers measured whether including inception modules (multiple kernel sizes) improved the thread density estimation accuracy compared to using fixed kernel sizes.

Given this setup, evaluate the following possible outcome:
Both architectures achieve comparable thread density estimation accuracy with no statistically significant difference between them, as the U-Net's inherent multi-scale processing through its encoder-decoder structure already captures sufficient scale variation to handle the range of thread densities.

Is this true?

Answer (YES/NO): NO